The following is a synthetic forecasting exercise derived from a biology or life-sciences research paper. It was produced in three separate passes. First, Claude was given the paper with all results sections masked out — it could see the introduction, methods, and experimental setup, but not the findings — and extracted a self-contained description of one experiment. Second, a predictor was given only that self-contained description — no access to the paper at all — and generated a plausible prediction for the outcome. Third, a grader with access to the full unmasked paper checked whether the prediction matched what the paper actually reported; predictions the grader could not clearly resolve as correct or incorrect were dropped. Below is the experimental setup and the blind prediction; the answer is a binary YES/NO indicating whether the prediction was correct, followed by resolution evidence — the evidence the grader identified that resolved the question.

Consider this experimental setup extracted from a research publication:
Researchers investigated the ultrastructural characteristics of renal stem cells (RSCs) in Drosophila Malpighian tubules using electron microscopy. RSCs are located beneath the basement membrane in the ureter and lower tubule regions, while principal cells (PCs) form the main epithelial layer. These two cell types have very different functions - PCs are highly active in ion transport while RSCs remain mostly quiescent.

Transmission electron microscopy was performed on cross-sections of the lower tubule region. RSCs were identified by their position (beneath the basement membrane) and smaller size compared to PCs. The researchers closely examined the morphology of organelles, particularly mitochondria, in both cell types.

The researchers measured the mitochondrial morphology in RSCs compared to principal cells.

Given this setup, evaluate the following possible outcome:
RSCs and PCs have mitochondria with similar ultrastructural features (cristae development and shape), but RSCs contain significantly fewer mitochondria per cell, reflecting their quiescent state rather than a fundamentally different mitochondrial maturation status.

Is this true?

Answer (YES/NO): NO